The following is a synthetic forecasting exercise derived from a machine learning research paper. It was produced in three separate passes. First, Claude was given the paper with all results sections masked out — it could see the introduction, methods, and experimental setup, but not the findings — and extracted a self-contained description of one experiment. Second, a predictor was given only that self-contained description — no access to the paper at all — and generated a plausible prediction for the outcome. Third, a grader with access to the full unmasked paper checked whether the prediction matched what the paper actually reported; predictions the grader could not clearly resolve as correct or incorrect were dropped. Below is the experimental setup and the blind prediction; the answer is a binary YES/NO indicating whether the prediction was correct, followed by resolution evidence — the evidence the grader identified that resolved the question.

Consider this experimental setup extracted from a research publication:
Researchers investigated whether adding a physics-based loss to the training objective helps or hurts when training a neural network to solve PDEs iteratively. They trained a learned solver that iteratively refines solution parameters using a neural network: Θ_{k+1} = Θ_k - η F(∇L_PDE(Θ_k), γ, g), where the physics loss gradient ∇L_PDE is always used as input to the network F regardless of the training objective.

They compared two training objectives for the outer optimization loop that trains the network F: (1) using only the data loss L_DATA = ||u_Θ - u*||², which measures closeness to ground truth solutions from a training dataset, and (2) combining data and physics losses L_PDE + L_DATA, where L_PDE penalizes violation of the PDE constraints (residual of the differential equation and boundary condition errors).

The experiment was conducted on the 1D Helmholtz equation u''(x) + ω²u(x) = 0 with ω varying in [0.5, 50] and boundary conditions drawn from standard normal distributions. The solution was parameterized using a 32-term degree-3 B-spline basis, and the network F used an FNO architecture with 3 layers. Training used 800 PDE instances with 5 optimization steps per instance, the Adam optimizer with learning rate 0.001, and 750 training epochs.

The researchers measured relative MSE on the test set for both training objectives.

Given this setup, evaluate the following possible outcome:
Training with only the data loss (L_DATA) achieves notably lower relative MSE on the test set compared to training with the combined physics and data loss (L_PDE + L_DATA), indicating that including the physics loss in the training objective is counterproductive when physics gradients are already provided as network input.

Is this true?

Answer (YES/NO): YES